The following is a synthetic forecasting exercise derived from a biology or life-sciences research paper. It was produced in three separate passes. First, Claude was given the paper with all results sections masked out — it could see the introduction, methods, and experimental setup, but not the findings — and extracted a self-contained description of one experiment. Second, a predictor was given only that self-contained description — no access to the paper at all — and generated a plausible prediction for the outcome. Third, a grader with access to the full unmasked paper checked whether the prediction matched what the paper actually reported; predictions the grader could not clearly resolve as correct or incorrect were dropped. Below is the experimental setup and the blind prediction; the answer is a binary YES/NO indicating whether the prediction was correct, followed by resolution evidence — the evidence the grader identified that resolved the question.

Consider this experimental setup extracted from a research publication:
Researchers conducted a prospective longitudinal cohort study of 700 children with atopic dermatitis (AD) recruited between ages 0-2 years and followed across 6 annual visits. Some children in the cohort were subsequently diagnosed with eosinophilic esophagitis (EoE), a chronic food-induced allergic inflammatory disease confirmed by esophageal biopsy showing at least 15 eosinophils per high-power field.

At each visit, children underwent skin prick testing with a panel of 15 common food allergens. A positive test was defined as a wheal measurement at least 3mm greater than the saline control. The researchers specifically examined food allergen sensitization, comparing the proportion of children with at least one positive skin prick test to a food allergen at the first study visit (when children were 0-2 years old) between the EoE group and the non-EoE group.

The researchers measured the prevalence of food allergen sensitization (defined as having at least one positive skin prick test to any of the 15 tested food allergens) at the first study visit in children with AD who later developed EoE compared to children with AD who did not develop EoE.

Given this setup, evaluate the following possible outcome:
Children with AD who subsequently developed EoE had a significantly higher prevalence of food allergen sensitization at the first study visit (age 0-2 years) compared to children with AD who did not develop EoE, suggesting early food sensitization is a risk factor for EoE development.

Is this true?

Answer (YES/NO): YES